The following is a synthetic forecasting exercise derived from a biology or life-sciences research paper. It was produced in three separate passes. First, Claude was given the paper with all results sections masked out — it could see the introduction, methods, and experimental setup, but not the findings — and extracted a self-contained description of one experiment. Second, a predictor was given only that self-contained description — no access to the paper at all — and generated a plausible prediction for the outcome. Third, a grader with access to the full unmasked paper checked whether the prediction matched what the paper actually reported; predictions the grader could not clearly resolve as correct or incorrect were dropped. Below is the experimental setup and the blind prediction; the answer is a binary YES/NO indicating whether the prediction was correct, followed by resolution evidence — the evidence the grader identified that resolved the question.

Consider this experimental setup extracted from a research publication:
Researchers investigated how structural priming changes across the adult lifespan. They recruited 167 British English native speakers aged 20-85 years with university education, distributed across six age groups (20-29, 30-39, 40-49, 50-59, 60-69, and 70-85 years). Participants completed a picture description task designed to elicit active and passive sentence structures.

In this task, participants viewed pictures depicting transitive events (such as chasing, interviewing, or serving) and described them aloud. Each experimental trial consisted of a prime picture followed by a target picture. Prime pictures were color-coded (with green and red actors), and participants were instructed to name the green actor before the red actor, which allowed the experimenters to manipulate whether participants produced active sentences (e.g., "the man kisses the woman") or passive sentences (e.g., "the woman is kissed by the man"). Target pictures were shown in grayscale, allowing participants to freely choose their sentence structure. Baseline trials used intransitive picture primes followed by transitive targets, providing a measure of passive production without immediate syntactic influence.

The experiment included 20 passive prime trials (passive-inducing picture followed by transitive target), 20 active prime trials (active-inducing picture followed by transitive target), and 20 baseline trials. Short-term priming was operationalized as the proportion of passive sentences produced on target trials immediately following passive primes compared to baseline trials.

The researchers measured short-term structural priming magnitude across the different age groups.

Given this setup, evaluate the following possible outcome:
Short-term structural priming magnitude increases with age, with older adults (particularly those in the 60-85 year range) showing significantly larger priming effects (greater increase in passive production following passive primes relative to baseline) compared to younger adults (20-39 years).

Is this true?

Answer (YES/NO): NO